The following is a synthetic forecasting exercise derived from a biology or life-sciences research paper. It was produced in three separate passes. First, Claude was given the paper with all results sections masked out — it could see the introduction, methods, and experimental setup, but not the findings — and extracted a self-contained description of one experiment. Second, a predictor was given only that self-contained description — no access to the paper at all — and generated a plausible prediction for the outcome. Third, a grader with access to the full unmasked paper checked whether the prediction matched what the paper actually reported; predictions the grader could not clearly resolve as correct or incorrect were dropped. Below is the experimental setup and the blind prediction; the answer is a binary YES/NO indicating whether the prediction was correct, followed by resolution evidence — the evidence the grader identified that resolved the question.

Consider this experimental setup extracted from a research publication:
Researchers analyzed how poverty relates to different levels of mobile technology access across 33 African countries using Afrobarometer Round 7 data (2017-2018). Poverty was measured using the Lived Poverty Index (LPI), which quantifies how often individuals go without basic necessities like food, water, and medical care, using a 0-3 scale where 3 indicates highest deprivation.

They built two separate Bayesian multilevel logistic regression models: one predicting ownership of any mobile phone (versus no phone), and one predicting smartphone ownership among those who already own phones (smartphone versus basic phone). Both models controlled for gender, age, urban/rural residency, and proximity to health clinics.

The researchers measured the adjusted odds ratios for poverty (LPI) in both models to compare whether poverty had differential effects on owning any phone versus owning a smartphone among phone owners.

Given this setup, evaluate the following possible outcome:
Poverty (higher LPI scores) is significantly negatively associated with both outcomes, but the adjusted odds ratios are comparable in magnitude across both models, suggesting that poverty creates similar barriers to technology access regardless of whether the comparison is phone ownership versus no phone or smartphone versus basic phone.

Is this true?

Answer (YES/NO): YES